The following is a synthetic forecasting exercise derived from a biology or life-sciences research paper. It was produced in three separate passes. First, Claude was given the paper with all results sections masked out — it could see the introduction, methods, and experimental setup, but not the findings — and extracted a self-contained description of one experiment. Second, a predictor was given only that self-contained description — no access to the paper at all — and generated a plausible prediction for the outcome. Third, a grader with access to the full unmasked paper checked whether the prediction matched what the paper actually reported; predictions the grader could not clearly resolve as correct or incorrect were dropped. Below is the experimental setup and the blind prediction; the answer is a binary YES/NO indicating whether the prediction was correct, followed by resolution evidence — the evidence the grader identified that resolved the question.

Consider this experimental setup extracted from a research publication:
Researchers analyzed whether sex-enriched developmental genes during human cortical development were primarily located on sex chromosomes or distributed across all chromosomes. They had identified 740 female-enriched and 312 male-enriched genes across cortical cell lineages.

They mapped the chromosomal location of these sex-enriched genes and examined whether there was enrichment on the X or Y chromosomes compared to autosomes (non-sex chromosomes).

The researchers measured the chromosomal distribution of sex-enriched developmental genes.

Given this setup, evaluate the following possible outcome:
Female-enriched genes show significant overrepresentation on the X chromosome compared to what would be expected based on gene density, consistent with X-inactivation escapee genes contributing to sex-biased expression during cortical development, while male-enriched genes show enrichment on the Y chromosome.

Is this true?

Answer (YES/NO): NO